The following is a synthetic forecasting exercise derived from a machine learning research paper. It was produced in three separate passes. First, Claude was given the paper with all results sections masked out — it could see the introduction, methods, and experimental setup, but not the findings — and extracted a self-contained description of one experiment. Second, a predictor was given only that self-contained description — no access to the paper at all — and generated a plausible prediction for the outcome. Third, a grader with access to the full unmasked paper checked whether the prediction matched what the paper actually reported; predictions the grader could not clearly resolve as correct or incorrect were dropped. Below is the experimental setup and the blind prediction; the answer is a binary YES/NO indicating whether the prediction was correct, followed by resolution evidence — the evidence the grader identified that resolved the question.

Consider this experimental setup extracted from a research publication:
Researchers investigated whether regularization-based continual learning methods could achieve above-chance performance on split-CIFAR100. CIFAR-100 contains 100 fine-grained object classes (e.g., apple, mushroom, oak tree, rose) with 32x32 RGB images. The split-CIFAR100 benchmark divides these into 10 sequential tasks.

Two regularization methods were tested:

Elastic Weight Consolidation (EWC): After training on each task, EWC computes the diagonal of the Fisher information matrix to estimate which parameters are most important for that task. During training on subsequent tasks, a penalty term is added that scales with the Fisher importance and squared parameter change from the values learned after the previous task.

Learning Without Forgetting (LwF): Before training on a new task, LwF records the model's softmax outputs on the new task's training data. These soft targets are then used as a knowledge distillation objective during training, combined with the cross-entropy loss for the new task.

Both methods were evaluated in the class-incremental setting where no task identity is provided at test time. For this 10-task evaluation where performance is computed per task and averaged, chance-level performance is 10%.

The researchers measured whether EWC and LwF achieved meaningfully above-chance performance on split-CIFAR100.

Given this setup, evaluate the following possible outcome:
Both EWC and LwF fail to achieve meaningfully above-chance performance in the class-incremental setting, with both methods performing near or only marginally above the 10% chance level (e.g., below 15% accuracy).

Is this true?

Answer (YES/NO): YES